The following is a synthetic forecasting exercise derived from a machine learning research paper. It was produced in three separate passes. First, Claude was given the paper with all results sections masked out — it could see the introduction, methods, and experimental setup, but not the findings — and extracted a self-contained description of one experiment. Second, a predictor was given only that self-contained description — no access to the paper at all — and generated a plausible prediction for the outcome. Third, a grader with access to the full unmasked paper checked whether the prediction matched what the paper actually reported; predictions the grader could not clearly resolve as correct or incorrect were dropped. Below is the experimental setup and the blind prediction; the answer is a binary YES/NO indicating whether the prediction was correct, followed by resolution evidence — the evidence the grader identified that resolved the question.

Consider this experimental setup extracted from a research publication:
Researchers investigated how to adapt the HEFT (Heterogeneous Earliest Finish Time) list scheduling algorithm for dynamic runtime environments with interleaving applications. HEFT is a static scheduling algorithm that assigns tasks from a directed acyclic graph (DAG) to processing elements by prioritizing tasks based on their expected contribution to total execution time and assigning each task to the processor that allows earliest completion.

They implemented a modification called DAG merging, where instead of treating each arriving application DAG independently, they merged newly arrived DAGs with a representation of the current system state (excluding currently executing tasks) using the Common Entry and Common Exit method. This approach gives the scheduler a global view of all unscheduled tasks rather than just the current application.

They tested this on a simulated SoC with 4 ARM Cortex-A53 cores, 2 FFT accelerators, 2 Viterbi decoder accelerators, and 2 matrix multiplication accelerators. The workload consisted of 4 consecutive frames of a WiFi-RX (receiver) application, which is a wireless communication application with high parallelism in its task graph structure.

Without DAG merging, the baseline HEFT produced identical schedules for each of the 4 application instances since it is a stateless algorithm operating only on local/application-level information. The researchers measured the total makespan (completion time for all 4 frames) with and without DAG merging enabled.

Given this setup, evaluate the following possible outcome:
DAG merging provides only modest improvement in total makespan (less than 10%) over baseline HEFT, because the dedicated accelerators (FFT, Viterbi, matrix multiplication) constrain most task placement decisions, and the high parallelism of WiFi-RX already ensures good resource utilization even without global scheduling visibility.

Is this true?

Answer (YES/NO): NO